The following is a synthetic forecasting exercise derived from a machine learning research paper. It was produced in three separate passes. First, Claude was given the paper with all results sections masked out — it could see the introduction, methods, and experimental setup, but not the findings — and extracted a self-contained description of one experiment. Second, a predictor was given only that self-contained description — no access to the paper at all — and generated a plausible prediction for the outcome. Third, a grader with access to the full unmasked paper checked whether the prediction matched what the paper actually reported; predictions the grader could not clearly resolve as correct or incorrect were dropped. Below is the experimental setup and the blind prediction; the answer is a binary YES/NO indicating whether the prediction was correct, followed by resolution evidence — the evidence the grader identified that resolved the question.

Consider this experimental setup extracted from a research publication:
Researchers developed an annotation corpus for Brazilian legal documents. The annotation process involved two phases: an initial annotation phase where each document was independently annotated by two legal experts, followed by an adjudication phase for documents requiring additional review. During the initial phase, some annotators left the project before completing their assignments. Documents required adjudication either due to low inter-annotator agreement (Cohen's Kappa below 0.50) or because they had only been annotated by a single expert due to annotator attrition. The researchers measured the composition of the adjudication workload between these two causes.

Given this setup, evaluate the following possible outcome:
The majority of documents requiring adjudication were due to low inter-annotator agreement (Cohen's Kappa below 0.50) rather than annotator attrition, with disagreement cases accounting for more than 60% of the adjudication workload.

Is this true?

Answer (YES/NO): NO